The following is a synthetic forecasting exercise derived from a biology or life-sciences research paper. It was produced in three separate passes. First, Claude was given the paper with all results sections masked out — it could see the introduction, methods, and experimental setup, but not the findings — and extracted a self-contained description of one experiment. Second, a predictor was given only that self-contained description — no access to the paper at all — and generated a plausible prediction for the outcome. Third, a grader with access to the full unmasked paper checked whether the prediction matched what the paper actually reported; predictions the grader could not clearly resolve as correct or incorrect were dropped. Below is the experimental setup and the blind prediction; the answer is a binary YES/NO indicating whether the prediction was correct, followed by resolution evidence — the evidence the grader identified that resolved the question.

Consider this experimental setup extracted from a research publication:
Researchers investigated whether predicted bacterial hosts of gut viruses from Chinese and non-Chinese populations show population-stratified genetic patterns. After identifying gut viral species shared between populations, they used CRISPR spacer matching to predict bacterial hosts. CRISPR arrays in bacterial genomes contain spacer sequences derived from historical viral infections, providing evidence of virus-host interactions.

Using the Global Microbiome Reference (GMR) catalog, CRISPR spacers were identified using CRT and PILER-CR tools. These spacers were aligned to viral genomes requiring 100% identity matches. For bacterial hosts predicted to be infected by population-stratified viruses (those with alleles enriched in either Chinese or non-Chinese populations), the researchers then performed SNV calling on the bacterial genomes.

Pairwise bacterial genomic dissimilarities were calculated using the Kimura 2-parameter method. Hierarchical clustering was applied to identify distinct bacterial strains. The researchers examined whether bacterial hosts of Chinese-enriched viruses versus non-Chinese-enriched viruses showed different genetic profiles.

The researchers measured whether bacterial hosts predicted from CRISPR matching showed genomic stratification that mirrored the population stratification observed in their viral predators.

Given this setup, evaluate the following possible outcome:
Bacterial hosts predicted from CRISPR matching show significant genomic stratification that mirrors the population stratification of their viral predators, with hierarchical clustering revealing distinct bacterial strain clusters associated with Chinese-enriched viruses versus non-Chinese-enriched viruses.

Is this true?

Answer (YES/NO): YES